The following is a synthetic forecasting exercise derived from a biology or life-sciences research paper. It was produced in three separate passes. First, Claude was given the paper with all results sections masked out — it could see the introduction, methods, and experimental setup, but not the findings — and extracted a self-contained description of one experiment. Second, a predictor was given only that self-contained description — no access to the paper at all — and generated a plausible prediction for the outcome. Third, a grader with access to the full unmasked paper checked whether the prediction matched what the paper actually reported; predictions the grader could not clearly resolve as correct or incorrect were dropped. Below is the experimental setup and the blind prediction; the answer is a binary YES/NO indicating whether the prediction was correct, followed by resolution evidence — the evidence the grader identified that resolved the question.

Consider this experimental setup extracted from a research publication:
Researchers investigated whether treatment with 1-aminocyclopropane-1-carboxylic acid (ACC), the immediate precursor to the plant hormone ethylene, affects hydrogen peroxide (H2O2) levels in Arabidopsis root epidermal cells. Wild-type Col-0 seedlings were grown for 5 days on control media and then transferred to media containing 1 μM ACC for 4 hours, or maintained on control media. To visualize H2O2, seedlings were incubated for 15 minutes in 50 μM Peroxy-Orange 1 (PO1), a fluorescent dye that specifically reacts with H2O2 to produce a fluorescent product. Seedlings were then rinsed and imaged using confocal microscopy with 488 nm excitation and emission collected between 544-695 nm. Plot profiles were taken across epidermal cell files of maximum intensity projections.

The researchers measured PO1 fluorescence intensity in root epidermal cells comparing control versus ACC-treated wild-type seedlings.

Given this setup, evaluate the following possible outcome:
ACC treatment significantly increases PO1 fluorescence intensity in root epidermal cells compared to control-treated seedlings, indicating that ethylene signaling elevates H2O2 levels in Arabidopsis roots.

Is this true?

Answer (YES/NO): NO